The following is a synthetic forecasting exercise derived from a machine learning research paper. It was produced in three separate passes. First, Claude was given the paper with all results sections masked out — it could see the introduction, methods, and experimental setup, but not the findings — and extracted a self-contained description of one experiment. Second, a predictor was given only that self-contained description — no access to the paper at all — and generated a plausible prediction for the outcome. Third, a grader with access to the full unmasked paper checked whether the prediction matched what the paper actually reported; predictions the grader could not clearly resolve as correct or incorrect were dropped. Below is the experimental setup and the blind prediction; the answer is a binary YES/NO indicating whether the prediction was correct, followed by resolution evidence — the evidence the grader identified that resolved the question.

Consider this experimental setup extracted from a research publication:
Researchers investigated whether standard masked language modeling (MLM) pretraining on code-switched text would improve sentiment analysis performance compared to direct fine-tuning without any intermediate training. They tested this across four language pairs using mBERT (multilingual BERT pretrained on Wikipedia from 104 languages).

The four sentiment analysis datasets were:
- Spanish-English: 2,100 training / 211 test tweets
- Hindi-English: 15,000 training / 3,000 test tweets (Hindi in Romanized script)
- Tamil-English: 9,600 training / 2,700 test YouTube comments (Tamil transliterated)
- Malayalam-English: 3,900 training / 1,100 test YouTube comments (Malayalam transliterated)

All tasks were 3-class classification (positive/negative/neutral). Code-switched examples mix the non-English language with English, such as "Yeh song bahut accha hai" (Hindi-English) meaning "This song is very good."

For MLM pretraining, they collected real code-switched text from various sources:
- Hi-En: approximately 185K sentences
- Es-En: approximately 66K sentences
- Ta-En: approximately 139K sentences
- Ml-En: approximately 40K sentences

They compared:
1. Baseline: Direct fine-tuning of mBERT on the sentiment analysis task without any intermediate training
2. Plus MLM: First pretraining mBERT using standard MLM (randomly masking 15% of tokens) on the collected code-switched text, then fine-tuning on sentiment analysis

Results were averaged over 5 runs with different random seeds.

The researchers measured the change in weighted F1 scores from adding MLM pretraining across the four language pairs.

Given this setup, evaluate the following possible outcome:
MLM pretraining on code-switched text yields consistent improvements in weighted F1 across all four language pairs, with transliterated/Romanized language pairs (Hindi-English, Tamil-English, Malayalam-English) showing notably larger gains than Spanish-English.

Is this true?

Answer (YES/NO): NO